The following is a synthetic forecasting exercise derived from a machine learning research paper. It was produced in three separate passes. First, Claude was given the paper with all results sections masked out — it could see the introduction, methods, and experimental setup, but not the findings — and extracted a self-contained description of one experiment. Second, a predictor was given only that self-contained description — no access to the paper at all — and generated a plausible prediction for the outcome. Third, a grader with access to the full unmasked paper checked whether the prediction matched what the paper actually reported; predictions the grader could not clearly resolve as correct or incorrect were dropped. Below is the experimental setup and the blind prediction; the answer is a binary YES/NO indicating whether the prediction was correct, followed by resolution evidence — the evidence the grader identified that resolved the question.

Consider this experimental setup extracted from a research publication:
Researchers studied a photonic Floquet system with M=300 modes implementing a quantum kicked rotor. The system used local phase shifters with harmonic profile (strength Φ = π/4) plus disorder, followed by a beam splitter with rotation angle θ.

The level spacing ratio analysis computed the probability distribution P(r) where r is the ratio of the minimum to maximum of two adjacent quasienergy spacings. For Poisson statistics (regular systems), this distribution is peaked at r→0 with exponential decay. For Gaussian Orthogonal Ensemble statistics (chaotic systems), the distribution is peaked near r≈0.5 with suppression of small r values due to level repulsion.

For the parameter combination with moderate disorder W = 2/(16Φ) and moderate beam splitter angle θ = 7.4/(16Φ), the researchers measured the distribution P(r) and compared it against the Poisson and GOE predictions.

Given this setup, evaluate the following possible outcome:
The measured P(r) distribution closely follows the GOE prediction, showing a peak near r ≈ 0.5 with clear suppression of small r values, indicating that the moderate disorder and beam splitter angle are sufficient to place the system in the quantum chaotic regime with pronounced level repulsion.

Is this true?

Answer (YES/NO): YES